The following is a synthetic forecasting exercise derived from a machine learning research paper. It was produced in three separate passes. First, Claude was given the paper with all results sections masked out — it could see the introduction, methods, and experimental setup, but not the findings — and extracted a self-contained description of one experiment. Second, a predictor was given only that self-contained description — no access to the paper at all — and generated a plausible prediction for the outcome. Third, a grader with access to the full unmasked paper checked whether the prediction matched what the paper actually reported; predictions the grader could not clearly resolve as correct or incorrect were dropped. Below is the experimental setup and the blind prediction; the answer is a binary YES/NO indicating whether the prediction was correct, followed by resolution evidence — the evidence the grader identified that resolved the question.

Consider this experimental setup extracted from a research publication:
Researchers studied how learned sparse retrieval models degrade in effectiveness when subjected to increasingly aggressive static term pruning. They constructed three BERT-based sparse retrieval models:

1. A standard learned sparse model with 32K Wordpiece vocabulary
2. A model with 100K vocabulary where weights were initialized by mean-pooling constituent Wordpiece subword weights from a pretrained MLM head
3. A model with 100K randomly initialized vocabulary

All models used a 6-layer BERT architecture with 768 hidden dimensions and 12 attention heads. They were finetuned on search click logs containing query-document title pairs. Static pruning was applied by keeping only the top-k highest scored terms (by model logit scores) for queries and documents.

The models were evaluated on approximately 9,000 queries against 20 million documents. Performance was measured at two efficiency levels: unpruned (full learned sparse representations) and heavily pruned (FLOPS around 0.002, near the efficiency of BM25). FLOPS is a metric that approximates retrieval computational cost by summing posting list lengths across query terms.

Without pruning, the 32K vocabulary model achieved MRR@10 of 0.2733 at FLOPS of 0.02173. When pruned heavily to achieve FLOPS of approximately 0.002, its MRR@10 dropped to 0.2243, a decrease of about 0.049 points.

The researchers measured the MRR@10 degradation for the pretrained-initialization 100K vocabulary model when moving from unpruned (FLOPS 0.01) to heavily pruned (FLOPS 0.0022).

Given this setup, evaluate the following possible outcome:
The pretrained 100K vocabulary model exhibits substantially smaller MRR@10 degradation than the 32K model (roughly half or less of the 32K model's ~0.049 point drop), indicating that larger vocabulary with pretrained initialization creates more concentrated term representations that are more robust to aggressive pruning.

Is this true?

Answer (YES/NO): YES